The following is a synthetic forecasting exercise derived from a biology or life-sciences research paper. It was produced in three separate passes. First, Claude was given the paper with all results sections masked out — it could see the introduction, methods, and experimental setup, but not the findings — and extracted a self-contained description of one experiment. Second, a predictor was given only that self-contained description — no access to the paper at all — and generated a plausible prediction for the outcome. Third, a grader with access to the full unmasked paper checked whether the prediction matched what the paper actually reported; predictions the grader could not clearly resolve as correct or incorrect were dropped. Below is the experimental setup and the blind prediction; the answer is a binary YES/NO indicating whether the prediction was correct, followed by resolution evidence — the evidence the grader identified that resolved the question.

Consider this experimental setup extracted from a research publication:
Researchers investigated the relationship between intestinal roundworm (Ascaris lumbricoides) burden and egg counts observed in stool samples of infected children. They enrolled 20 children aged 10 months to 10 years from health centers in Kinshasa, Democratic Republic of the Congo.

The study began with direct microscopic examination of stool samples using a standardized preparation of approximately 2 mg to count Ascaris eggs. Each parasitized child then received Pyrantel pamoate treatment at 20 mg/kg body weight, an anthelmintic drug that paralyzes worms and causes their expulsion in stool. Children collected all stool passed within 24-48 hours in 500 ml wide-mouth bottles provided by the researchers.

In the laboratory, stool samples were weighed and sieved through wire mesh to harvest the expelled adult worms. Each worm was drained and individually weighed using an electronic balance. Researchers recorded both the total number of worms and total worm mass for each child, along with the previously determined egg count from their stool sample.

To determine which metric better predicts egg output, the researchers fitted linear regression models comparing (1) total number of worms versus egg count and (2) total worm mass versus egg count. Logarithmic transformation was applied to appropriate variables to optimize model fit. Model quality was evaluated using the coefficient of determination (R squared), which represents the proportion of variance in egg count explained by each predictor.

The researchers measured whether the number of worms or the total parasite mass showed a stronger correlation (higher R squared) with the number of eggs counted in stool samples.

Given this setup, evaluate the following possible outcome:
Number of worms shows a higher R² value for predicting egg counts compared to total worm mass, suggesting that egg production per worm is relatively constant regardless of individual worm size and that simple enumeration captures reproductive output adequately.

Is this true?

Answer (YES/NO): NO